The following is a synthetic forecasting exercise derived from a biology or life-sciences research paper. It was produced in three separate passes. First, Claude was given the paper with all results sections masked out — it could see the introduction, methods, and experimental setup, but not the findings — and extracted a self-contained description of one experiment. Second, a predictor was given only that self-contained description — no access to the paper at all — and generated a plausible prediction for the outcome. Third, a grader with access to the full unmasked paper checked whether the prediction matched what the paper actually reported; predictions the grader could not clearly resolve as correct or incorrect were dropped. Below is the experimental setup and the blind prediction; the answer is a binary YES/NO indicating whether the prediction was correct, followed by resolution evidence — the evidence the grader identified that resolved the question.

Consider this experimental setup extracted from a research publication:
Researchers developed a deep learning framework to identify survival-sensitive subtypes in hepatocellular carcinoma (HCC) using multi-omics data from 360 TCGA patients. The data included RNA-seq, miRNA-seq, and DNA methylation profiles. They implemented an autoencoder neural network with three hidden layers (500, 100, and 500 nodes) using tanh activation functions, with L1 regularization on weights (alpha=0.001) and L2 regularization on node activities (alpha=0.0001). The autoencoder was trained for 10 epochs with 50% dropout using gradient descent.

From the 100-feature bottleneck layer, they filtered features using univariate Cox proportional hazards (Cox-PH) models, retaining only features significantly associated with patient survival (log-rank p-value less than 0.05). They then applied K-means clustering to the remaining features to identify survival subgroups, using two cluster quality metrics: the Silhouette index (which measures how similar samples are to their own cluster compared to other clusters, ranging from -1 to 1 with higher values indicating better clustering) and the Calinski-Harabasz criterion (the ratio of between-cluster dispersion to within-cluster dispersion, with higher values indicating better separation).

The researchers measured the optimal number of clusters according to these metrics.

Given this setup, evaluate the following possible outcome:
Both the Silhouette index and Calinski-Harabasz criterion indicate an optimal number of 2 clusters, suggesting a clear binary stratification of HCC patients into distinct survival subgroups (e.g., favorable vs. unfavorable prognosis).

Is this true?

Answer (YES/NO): YES